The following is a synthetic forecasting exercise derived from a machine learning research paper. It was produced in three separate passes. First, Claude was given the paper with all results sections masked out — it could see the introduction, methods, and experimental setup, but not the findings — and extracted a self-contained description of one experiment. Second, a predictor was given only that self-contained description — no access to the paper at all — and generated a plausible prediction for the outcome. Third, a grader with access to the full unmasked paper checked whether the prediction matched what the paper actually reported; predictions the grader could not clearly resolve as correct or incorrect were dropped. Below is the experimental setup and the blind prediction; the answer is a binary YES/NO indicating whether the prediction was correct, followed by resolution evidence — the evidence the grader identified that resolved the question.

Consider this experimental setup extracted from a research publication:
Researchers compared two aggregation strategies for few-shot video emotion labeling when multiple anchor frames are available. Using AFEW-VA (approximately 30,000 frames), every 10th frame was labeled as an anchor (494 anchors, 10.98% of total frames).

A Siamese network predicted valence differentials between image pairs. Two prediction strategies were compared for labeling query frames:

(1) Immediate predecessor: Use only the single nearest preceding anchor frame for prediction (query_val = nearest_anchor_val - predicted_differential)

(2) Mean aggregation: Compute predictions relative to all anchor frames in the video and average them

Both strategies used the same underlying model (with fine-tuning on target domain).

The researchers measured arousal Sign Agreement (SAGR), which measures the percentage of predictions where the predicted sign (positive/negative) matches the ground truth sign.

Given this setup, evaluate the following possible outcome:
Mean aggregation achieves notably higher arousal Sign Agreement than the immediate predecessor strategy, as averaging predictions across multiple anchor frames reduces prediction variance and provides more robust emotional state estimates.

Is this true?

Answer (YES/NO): YES